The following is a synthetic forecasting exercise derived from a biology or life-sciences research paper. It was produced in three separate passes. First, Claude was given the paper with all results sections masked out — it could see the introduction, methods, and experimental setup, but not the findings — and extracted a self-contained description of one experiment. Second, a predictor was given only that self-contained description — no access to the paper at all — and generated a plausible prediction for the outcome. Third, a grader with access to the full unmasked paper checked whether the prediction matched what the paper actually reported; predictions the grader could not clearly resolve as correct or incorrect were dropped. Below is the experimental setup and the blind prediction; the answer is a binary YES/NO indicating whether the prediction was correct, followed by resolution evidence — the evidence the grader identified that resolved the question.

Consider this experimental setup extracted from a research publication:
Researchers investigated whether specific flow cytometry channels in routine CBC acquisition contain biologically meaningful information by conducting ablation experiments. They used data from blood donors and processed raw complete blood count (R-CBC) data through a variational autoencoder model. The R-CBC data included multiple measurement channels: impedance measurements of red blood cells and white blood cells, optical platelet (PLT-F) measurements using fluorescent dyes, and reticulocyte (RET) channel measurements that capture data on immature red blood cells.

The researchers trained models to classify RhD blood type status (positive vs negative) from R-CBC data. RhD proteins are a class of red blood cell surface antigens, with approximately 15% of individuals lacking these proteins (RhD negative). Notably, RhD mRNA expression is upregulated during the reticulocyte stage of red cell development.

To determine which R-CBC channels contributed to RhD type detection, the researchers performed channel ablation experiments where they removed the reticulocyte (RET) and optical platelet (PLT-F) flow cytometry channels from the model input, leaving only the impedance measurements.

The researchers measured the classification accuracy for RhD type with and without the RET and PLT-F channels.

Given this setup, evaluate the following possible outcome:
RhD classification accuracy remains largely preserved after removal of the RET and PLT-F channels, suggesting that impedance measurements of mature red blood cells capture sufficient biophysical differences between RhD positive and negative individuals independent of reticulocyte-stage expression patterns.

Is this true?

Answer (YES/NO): NO